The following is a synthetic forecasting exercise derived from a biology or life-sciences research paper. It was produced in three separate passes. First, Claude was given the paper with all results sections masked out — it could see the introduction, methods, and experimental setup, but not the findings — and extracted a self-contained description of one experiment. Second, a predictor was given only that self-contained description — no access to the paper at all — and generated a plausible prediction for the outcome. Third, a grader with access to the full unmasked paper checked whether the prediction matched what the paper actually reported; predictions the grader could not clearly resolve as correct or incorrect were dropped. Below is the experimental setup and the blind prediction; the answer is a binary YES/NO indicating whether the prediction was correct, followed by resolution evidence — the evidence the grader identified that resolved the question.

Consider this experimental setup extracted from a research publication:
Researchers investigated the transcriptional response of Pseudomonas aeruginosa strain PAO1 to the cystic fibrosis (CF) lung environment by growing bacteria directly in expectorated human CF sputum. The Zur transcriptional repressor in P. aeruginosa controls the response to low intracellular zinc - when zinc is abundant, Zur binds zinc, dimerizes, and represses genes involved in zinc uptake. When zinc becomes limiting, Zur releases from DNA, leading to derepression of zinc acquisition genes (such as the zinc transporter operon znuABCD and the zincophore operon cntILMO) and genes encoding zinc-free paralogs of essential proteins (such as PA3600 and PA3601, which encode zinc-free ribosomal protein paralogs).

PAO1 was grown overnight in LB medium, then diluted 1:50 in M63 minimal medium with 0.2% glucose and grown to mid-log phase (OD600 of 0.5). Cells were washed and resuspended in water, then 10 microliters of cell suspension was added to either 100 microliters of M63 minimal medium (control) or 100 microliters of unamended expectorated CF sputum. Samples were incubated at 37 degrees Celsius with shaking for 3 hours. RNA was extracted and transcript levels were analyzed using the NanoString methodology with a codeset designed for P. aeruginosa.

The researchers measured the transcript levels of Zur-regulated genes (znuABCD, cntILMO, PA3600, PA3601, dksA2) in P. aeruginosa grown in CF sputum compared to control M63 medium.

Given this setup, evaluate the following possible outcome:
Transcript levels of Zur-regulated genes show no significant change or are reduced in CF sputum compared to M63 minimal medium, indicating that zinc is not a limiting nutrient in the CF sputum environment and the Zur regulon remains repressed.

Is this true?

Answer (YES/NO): NO